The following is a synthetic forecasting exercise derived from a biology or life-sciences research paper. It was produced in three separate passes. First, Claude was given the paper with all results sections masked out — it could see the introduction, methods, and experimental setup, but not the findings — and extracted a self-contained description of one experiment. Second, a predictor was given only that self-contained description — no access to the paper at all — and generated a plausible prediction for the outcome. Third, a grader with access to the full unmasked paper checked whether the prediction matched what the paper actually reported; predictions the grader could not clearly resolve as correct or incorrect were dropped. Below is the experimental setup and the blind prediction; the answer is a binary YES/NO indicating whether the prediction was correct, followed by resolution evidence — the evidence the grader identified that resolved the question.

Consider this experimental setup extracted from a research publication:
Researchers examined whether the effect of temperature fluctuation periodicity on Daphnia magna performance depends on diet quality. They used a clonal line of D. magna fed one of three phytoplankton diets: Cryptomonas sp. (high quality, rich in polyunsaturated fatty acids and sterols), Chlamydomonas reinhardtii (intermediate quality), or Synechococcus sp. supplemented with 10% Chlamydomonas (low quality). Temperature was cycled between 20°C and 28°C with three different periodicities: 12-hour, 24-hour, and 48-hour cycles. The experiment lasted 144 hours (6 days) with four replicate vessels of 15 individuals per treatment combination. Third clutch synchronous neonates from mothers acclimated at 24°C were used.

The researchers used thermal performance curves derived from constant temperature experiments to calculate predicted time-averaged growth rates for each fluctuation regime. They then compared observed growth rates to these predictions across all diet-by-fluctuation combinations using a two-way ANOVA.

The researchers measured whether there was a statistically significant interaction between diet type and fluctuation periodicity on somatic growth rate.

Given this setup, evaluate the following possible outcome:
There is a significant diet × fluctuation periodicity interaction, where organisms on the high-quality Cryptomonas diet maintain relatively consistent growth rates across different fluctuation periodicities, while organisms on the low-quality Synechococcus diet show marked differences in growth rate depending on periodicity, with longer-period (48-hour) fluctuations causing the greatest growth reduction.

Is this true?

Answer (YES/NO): NO